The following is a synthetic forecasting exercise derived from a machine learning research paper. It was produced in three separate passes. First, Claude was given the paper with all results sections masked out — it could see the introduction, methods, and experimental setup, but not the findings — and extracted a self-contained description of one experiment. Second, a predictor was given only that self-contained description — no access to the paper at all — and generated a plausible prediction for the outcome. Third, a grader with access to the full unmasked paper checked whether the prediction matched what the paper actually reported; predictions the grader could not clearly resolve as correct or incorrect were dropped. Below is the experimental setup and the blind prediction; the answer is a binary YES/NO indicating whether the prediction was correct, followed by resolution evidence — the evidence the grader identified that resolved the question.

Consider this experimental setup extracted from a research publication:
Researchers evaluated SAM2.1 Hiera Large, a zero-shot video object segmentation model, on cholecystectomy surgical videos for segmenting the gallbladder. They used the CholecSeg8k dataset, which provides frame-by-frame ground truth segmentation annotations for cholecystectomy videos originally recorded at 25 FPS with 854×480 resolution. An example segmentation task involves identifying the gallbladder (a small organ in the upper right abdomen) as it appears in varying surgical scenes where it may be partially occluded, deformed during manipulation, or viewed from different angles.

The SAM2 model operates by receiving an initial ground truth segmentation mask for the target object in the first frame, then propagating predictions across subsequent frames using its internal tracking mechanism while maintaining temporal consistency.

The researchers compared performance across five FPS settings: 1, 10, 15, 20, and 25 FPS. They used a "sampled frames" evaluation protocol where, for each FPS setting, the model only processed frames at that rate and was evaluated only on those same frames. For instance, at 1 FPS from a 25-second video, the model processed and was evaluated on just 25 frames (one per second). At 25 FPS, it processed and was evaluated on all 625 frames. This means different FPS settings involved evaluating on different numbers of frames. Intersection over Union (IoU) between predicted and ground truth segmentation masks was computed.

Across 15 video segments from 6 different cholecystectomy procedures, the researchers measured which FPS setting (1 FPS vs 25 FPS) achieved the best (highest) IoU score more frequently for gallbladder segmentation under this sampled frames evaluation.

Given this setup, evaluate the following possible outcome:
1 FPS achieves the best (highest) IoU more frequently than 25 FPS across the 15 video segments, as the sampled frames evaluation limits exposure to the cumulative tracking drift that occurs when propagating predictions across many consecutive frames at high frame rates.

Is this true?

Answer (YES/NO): YES